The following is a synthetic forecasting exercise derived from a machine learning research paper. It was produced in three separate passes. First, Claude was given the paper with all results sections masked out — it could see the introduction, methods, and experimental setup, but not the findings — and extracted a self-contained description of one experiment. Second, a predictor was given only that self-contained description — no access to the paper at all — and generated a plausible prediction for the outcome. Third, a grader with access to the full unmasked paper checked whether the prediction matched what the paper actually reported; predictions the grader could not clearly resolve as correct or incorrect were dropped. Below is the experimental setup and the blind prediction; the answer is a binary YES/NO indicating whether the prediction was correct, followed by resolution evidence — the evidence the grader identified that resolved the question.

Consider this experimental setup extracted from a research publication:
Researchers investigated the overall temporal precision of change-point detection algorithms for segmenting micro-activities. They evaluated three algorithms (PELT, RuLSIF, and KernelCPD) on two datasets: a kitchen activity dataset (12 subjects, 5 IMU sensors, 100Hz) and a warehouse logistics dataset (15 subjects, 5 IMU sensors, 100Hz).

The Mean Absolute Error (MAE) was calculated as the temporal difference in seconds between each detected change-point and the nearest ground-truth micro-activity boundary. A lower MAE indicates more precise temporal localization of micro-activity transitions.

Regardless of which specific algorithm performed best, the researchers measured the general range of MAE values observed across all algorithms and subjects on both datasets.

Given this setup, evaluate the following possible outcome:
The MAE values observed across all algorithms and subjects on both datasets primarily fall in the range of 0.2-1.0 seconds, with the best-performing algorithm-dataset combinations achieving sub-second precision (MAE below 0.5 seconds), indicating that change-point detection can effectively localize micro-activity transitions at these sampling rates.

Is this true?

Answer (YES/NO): NO